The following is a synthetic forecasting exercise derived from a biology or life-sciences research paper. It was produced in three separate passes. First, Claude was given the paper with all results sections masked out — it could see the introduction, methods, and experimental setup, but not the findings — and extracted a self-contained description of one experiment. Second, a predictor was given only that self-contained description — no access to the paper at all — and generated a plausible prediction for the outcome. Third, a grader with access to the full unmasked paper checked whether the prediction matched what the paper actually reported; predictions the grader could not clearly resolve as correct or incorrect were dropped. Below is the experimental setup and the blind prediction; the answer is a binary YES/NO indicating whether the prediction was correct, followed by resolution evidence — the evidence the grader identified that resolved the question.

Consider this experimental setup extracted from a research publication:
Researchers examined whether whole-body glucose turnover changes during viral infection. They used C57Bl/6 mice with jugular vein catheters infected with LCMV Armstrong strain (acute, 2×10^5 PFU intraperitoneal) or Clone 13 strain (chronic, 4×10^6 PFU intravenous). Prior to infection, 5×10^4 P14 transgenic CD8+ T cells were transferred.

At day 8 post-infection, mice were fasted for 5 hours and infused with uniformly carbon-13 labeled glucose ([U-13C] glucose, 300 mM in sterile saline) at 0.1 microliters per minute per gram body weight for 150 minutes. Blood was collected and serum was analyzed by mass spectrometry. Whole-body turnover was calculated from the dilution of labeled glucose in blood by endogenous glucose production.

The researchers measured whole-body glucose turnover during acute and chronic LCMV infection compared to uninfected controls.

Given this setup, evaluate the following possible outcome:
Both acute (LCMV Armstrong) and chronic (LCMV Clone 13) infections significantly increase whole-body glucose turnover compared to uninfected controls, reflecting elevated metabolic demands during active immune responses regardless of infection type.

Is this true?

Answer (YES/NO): NO